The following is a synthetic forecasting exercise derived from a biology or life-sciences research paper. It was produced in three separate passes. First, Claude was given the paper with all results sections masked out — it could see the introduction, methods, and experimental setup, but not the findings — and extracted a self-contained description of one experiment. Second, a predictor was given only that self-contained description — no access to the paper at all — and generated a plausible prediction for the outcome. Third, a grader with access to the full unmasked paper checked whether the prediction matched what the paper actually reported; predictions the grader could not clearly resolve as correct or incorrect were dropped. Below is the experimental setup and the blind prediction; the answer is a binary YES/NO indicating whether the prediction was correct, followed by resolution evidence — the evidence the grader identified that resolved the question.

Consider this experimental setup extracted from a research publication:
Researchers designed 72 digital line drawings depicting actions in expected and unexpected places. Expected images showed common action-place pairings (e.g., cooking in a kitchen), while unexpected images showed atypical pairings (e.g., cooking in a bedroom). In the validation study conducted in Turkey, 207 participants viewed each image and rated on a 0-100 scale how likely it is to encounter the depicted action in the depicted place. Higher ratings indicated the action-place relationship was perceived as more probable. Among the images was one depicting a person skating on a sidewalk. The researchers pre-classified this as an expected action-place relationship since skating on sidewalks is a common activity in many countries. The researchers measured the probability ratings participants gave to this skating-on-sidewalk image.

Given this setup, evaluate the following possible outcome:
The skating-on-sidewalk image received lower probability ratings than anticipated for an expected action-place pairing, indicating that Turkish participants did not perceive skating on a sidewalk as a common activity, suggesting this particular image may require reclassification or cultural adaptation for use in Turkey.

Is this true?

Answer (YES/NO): YES